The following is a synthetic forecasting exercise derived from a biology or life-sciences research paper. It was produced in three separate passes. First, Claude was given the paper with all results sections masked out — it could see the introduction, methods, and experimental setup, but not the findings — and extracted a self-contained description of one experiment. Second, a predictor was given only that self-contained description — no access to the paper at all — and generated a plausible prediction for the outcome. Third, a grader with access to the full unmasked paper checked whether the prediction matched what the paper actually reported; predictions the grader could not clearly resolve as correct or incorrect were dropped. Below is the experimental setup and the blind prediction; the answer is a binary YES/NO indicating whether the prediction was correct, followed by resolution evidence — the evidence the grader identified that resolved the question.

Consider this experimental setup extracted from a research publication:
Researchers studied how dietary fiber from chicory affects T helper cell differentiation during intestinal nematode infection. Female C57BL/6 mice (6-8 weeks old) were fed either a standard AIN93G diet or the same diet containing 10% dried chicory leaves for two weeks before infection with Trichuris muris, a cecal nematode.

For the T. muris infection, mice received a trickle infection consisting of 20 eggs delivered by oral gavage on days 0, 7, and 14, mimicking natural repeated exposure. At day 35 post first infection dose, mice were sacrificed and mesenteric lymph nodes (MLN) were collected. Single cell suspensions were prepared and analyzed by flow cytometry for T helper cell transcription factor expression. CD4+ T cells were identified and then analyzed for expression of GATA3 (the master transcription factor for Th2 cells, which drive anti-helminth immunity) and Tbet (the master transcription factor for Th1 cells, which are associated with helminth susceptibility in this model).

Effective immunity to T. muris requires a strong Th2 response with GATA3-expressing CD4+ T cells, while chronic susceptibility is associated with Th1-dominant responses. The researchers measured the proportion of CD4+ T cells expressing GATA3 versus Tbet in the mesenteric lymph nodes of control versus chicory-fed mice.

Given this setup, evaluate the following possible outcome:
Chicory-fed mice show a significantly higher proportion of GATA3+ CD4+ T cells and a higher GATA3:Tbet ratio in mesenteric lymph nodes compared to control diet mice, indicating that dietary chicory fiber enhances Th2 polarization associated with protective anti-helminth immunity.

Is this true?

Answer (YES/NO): NO